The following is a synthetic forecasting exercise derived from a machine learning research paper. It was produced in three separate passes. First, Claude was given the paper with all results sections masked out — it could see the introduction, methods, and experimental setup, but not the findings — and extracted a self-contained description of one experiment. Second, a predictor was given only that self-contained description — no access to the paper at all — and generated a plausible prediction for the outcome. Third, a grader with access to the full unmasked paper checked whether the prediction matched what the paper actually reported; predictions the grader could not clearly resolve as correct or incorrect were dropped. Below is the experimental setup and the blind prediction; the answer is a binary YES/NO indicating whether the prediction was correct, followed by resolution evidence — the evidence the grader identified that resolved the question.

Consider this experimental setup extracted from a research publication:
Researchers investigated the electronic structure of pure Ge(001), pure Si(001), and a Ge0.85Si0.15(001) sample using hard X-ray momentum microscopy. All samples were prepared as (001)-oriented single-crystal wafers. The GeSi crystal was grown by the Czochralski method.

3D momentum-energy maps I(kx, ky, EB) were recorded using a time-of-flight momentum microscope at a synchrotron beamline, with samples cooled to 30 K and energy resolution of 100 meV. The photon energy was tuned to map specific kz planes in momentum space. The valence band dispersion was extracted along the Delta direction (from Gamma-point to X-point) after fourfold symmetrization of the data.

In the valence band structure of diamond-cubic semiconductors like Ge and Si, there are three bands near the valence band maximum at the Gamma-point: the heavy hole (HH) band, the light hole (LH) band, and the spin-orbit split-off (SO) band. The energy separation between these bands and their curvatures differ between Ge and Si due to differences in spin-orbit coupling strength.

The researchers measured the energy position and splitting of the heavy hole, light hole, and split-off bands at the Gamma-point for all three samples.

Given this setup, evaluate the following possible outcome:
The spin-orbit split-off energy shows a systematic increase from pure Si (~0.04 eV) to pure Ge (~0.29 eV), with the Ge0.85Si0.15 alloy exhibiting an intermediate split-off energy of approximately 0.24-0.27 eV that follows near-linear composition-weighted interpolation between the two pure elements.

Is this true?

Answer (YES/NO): NO